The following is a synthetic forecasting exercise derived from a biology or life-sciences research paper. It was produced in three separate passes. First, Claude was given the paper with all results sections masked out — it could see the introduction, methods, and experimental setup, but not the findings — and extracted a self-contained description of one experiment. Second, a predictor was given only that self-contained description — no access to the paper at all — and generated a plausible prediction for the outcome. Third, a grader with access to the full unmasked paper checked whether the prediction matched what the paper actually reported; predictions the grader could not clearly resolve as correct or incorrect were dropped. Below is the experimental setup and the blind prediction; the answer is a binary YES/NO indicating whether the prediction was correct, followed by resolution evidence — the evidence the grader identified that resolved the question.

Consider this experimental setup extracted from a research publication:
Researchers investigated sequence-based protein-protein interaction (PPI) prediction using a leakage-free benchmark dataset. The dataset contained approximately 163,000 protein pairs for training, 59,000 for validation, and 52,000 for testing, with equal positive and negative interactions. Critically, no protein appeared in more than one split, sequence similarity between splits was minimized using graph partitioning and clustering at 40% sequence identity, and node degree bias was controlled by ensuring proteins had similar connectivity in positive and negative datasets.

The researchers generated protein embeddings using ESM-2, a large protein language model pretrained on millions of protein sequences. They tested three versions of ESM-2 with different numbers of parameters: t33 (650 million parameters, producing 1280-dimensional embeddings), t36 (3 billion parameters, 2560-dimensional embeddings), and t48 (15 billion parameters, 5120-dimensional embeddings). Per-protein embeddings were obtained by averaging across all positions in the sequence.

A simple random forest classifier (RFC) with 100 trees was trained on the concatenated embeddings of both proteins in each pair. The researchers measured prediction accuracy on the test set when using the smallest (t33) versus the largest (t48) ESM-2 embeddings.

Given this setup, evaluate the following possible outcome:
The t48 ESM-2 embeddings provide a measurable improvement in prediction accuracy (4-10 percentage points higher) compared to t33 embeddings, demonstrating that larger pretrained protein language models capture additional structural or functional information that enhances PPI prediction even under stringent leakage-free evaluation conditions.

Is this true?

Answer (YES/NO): NO